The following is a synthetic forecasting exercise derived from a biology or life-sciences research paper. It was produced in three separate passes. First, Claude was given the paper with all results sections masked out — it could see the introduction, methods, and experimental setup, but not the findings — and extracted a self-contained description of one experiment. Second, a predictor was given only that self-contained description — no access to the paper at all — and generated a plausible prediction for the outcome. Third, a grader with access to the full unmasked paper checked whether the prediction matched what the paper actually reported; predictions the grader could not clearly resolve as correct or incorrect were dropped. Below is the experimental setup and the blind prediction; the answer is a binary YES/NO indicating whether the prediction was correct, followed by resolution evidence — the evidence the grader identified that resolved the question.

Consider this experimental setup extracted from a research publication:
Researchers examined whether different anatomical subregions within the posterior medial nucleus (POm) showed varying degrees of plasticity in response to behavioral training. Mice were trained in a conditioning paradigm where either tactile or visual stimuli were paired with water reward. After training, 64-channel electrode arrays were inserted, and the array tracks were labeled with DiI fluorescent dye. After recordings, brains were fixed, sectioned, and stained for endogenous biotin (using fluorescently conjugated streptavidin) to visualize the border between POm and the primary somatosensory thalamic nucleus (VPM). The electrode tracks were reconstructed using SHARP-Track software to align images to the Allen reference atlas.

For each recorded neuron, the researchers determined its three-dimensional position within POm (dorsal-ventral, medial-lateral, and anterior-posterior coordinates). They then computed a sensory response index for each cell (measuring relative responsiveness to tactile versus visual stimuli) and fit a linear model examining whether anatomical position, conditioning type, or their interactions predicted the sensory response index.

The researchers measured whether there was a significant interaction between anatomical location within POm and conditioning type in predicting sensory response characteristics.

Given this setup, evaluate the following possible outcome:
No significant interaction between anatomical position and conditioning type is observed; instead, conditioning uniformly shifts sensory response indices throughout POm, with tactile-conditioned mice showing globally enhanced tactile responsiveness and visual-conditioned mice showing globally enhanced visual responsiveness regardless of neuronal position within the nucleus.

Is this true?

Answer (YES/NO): NO